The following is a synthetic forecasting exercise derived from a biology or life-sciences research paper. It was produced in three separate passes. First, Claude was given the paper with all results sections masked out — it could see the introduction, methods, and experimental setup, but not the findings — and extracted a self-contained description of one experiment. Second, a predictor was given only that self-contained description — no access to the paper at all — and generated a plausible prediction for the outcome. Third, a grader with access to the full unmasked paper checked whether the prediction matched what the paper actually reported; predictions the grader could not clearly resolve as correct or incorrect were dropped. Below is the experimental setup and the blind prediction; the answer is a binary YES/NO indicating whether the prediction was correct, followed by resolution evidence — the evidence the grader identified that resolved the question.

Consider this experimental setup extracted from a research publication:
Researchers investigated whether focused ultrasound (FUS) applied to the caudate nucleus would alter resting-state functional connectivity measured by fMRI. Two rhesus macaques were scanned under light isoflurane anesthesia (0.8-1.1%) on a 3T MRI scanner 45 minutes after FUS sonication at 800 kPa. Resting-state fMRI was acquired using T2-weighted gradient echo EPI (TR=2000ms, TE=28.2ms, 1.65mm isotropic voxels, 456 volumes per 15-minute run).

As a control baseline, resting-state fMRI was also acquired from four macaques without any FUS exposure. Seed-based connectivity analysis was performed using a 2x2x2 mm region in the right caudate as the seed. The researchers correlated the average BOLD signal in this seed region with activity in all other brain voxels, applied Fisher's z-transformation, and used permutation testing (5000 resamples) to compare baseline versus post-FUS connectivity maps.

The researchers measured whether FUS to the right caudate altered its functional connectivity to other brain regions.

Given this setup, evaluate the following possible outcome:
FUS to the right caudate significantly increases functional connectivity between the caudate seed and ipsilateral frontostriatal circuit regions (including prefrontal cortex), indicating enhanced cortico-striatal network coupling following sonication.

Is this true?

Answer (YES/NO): NO